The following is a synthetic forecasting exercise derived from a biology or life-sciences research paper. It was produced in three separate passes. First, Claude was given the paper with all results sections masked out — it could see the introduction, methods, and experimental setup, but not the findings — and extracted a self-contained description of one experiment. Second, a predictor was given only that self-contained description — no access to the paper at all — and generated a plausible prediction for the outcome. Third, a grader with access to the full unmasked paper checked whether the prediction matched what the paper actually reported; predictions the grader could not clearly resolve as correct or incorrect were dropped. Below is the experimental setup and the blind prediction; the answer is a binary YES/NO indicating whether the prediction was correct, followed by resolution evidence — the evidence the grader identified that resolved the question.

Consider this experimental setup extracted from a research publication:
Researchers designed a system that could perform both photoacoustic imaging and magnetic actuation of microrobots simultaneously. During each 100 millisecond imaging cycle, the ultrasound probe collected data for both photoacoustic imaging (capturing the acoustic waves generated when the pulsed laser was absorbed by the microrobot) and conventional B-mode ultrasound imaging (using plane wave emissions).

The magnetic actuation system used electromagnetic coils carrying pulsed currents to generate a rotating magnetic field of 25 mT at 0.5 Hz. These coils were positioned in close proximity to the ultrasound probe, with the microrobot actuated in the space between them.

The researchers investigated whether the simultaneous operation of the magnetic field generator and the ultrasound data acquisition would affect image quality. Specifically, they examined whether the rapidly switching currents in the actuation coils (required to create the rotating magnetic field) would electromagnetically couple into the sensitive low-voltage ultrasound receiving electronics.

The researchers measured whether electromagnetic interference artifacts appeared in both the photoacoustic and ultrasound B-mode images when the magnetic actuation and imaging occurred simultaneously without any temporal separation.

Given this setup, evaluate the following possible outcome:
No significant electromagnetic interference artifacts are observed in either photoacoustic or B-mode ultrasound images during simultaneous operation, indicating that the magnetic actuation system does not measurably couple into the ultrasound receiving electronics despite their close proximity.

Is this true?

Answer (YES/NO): NO